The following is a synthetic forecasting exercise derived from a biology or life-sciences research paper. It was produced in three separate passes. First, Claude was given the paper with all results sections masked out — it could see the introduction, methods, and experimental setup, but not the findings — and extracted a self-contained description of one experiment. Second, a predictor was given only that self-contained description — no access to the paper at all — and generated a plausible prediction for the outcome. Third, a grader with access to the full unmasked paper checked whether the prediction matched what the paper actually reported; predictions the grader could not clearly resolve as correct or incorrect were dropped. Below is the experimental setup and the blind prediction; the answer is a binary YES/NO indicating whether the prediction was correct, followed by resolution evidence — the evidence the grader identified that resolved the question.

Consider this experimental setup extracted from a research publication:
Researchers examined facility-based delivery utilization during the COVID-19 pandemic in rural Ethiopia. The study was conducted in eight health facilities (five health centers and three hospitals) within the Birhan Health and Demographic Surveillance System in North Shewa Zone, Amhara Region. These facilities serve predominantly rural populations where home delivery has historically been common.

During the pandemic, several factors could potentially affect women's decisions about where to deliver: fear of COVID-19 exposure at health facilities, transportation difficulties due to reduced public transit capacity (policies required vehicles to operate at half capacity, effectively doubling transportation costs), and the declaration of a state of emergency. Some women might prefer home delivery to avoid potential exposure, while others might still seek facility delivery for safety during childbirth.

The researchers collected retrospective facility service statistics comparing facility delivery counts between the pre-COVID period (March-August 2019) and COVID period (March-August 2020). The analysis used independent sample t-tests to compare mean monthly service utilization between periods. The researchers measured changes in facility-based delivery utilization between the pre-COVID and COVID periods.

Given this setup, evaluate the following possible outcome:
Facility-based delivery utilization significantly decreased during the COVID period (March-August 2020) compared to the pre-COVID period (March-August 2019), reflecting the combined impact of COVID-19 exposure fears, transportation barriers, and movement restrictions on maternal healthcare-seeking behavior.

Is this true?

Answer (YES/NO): NO